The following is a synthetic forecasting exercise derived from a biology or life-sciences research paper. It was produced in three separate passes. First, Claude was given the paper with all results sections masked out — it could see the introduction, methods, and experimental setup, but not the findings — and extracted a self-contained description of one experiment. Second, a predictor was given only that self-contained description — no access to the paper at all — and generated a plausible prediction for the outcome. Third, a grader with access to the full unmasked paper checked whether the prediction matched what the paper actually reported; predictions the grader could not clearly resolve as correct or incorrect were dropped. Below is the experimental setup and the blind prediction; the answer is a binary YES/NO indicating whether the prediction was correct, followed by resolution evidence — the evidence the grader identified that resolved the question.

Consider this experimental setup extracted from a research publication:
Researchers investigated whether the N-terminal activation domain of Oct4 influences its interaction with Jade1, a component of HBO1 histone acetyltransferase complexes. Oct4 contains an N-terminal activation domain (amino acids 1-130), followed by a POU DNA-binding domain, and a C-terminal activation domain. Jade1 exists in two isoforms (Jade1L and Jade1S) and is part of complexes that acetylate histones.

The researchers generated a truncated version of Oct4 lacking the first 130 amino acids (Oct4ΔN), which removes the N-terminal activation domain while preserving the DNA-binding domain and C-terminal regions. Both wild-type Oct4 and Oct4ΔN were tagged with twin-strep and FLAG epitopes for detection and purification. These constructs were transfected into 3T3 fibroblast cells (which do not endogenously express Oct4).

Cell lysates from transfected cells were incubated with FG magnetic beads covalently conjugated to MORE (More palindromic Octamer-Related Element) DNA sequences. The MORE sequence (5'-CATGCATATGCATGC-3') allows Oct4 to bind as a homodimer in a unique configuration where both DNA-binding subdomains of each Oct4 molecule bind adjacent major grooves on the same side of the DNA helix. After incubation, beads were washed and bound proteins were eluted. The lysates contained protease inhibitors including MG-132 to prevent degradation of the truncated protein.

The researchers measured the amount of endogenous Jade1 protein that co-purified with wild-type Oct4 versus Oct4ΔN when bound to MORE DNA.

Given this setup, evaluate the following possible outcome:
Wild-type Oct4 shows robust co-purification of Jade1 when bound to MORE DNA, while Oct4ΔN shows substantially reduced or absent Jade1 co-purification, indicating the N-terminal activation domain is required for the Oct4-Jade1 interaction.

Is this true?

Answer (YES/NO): NO